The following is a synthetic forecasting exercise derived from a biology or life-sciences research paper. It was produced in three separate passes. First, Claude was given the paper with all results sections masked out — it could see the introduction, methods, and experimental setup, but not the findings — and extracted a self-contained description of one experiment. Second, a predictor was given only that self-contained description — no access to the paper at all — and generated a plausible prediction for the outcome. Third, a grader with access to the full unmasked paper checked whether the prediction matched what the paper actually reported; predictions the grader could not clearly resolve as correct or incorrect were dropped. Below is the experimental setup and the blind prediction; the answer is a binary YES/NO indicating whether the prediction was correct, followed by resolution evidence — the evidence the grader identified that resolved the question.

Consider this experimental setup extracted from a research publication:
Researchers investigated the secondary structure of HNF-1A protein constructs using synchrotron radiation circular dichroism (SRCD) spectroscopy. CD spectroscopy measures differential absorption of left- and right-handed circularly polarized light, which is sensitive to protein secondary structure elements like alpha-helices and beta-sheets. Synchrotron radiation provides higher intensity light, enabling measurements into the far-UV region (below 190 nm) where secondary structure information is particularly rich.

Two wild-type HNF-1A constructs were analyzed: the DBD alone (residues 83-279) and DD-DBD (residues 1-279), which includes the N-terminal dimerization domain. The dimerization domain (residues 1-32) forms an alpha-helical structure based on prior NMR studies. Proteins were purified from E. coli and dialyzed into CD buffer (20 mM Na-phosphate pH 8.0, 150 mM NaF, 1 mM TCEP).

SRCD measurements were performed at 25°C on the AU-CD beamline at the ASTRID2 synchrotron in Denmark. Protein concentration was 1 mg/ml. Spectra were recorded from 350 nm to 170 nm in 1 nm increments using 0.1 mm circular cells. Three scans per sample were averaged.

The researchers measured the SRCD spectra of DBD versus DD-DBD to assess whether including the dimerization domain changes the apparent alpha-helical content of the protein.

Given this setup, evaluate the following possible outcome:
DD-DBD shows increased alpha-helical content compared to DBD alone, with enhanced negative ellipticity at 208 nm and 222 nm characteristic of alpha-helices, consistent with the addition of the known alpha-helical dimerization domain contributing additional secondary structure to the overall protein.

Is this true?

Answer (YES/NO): NO